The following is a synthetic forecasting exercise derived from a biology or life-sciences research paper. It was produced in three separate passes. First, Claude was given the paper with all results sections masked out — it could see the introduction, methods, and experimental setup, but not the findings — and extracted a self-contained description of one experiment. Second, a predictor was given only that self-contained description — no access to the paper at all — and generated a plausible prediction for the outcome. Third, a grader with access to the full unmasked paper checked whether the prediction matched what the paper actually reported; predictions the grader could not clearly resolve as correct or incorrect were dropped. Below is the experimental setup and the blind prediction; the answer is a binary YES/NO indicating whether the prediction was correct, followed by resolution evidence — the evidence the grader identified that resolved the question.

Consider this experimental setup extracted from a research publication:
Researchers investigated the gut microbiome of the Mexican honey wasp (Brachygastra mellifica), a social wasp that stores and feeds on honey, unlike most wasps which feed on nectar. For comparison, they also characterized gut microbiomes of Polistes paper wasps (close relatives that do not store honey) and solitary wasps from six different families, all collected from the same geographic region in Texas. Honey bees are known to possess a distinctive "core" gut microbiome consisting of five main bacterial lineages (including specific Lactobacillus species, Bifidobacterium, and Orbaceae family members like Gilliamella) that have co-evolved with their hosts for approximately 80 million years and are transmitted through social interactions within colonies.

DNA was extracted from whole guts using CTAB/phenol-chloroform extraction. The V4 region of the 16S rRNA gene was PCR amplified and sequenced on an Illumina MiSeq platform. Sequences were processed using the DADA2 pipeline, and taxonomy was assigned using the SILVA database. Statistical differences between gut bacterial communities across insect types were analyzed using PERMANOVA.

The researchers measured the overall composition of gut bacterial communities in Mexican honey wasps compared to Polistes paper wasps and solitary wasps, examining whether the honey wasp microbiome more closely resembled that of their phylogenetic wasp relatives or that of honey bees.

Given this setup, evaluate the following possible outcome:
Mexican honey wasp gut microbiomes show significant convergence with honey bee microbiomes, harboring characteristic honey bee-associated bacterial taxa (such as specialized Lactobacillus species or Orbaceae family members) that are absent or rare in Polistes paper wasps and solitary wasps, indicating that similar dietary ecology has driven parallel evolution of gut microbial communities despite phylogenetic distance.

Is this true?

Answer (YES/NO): YES